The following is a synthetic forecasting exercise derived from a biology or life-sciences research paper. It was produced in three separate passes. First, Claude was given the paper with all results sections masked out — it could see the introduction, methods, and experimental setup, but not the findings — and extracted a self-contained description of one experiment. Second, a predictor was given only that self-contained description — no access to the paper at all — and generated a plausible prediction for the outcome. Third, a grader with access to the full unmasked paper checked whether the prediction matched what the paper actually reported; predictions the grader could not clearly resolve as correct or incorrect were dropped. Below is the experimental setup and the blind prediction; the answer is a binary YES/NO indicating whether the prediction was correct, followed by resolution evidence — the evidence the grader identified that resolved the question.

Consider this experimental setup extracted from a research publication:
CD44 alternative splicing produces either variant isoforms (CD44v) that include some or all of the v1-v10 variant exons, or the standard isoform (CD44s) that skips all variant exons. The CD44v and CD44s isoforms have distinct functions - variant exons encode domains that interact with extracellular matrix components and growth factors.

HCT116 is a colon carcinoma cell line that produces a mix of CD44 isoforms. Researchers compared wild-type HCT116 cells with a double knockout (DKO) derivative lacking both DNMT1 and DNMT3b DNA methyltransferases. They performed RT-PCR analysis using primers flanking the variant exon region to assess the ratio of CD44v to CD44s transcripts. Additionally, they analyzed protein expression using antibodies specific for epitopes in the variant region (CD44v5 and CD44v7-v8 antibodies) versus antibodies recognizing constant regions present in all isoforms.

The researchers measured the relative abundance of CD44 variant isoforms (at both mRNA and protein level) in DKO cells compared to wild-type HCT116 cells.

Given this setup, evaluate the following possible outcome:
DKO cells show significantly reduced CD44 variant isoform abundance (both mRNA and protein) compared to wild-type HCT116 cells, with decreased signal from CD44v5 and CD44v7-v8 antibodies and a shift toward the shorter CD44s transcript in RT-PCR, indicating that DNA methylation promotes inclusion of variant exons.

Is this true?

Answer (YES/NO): YES